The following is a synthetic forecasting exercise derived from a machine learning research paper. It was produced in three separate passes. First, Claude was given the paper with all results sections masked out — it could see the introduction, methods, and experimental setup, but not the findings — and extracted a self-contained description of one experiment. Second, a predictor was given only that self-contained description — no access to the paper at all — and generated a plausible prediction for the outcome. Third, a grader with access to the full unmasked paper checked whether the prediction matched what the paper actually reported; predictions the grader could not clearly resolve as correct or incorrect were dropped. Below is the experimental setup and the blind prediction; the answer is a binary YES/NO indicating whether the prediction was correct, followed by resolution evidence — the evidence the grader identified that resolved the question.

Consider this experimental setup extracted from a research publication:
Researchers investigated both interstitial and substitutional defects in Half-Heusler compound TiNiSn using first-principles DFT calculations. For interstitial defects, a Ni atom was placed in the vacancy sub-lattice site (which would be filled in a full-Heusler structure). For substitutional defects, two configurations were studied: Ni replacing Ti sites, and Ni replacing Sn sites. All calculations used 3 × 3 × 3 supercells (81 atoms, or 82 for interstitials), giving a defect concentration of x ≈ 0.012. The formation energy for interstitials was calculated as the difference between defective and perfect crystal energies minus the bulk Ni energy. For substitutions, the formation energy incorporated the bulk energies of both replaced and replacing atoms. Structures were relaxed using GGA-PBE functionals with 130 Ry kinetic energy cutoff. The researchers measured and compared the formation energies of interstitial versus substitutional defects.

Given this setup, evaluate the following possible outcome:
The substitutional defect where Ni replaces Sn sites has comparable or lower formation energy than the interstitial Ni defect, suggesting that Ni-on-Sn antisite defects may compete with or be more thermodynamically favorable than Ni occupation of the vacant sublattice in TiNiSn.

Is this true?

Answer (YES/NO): NO